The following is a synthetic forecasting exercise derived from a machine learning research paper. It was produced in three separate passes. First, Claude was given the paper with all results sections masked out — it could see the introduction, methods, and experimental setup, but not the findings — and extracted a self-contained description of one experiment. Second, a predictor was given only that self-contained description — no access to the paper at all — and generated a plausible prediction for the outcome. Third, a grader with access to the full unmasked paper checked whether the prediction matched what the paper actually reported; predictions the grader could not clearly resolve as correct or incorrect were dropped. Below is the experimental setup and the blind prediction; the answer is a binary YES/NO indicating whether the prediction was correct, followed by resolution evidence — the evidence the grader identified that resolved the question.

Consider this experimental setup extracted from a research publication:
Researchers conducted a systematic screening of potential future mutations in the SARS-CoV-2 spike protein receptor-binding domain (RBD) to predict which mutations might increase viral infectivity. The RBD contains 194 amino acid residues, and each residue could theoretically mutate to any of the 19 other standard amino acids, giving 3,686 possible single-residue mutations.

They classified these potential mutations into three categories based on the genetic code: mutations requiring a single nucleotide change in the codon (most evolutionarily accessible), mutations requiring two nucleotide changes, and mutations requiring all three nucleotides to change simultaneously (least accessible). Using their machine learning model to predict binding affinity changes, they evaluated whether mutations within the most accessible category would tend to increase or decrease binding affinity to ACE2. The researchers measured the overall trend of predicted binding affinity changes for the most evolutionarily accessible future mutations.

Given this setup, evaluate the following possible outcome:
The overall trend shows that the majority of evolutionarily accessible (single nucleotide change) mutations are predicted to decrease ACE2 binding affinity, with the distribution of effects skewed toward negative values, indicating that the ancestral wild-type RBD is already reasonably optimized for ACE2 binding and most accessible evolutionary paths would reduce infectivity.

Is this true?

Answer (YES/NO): NO